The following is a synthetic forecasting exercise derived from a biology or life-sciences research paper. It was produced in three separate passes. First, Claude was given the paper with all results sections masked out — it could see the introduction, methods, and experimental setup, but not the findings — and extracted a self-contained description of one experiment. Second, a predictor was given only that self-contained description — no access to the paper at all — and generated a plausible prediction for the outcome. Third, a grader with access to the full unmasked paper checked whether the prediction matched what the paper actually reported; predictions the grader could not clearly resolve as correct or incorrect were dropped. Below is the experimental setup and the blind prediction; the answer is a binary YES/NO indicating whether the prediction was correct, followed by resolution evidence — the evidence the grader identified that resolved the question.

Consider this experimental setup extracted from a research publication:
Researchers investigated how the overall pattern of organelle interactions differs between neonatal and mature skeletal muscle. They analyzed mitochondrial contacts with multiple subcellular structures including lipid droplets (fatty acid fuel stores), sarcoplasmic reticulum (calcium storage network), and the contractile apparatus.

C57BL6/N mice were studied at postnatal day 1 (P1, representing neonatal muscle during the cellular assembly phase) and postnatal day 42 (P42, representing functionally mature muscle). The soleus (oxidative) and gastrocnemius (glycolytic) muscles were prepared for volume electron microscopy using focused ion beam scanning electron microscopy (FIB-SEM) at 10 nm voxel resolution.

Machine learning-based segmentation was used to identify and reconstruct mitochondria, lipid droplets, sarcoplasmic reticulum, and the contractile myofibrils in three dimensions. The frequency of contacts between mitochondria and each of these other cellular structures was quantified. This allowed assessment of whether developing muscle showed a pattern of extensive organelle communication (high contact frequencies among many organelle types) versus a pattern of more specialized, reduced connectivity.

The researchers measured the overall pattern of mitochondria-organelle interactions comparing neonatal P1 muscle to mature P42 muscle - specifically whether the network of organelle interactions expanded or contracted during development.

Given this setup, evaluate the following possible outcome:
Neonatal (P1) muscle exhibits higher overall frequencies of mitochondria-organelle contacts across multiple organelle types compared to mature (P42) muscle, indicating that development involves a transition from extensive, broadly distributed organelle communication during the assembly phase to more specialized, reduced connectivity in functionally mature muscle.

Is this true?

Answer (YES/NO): YES